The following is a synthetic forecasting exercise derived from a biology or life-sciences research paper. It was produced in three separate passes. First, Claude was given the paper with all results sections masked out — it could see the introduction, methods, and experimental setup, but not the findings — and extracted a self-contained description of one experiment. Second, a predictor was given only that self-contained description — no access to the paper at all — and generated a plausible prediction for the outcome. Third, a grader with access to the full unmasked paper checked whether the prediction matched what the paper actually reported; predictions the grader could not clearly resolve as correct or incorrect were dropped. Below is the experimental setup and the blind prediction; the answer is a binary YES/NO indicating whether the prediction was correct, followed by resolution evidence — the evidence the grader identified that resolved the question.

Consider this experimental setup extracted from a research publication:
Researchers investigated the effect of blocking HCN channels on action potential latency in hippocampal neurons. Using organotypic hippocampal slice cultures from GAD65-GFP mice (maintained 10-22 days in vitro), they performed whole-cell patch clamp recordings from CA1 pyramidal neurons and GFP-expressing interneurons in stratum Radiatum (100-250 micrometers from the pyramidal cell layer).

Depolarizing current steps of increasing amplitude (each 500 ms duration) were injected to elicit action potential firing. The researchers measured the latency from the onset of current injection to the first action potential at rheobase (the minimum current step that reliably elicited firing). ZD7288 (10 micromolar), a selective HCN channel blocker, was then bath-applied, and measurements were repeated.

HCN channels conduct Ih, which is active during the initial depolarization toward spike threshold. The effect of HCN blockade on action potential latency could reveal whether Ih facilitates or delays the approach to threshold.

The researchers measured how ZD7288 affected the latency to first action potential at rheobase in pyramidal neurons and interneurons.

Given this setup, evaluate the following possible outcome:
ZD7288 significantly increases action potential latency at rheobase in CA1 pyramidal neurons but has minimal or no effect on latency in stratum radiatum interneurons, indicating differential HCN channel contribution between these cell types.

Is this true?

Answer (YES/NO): NO